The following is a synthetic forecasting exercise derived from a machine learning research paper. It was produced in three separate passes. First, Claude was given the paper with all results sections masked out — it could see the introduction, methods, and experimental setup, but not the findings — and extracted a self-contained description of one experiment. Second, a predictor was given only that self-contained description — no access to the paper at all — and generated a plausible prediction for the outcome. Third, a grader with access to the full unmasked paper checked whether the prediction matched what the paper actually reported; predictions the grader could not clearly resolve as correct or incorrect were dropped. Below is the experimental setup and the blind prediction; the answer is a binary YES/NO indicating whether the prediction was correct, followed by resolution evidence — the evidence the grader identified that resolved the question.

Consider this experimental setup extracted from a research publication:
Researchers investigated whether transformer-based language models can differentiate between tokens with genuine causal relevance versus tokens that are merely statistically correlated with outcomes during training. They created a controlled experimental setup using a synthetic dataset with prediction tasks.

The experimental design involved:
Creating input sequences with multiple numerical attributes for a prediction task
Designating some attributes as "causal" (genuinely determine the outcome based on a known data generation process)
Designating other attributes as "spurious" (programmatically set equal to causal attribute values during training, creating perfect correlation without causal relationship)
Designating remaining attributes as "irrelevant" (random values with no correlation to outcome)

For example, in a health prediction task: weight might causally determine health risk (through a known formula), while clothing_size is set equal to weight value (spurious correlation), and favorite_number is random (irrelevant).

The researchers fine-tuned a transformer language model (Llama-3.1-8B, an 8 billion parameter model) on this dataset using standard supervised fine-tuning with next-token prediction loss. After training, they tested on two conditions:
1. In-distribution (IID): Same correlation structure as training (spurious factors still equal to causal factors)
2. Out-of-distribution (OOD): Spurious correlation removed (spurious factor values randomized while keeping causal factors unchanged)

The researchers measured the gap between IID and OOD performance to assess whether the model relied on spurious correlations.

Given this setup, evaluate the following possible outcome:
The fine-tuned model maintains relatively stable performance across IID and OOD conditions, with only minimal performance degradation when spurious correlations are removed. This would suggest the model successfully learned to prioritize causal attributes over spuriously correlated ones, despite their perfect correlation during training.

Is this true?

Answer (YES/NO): NO